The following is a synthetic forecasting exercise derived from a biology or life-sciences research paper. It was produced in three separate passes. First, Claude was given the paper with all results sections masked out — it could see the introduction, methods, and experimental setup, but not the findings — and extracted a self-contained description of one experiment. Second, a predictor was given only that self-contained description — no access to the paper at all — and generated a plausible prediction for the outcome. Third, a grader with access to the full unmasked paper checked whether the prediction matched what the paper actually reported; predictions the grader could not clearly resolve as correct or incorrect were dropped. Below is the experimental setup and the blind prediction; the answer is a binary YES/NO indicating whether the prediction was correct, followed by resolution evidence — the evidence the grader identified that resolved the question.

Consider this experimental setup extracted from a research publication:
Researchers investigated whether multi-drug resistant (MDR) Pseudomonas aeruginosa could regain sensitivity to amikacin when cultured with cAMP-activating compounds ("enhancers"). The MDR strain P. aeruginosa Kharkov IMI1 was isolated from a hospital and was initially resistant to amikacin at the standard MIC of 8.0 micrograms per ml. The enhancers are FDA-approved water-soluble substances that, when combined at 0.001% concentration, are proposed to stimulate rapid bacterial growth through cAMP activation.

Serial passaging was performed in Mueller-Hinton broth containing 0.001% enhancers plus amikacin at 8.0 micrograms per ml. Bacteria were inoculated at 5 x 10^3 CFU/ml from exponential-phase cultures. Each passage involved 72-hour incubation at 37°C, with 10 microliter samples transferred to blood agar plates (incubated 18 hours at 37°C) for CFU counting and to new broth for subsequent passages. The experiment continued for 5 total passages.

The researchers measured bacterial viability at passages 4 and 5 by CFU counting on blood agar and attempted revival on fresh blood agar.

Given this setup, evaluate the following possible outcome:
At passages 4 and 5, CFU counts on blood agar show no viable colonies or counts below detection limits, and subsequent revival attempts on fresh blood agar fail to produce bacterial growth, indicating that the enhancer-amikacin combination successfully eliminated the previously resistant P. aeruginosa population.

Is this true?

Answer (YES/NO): YES